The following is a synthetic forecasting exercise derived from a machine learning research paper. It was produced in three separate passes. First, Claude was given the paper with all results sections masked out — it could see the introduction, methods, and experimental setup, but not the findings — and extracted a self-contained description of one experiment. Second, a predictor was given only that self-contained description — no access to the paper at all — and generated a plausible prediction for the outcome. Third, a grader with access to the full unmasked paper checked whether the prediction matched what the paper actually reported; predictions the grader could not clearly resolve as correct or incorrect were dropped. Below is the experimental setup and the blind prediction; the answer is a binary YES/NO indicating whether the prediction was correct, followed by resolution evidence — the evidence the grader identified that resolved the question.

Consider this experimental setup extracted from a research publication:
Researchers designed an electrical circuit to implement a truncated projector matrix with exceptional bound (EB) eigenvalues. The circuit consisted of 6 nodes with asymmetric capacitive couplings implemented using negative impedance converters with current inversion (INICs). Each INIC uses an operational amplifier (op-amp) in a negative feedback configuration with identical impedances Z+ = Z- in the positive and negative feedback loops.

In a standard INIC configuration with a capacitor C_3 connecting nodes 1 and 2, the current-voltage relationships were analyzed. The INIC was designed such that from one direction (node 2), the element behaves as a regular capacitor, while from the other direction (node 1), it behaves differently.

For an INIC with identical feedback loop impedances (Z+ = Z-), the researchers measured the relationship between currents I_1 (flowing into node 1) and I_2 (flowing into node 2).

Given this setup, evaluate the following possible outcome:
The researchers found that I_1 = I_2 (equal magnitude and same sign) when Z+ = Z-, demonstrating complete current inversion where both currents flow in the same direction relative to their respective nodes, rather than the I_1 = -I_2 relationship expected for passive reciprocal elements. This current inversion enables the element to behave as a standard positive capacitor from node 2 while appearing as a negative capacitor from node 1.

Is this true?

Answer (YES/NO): YES